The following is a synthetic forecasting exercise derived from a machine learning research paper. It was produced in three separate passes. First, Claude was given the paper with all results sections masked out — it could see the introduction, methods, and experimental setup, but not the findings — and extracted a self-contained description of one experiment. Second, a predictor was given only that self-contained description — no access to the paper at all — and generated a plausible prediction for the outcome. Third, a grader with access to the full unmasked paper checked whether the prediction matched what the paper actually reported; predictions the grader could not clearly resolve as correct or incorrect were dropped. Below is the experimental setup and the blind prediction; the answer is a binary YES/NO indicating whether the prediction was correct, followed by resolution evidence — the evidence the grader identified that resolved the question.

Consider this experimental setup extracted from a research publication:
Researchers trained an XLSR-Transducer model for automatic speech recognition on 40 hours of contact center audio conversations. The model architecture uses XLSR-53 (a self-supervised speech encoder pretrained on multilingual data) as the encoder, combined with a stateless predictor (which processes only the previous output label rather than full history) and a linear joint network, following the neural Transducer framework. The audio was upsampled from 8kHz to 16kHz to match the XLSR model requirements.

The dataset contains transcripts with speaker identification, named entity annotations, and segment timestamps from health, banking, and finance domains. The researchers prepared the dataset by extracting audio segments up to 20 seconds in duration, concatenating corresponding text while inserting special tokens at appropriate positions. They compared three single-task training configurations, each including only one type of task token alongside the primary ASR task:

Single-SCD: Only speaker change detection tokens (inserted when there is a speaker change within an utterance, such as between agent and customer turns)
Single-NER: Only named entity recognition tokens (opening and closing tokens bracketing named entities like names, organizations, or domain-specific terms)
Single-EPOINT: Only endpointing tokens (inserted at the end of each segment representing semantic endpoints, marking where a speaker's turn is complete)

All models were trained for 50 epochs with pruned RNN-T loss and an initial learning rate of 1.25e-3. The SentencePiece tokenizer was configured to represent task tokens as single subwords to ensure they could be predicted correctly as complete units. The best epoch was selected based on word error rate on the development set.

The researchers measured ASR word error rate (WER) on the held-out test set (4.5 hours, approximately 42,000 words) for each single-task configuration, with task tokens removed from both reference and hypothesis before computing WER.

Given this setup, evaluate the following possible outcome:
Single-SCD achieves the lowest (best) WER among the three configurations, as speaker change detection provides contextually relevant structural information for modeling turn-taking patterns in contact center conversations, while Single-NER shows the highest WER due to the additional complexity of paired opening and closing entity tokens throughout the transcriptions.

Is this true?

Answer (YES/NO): NO